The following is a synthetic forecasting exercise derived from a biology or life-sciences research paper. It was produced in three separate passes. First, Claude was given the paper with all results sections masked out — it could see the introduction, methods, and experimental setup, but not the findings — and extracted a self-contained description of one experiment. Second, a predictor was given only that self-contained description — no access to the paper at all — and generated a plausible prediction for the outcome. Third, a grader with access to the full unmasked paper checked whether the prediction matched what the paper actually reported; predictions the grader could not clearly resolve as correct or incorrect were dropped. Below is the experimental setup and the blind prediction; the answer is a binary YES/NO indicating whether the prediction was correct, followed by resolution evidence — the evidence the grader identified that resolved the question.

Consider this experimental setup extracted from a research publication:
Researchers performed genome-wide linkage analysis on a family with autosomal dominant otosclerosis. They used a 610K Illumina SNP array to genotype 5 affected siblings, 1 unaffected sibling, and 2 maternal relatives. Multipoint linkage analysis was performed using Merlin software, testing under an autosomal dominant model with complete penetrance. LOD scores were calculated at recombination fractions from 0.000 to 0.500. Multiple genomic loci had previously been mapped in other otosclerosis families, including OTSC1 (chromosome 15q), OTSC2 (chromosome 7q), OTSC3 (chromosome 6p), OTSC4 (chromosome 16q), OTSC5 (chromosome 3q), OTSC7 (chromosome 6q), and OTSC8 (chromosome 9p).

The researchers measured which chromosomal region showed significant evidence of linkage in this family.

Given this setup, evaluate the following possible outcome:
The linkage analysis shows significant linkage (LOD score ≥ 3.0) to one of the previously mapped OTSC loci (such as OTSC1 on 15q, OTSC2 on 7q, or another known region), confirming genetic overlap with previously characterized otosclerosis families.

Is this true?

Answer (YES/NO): NO